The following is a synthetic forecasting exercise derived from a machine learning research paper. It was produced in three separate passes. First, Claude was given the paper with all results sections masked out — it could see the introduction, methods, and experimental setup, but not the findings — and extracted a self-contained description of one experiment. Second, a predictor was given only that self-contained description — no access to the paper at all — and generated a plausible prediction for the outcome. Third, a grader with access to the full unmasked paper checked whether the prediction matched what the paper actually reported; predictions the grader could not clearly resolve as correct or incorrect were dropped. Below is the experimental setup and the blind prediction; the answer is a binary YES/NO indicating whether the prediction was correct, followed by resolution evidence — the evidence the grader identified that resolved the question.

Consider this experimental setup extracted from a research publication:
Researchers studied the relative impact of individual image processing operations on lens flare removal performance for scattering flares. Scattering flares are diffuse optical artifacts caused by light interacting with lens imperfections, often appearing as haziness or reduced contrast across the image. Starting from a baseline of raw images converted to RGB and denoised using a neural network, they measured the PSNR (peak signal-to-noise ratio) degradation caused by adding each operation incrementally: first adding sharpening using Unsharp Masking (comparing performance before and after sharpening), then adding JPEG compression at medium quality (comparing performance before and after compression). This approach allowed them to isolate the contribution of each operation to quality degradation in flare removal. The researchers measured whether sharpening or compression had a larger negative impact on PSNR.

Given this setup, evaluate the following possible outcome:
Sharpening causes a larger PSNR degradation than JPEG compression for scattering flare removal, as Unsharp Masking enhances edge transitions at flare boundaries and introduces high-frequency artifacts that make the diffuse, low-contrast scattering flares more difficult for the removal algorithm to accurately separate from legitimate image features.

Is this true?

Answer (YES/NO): YES